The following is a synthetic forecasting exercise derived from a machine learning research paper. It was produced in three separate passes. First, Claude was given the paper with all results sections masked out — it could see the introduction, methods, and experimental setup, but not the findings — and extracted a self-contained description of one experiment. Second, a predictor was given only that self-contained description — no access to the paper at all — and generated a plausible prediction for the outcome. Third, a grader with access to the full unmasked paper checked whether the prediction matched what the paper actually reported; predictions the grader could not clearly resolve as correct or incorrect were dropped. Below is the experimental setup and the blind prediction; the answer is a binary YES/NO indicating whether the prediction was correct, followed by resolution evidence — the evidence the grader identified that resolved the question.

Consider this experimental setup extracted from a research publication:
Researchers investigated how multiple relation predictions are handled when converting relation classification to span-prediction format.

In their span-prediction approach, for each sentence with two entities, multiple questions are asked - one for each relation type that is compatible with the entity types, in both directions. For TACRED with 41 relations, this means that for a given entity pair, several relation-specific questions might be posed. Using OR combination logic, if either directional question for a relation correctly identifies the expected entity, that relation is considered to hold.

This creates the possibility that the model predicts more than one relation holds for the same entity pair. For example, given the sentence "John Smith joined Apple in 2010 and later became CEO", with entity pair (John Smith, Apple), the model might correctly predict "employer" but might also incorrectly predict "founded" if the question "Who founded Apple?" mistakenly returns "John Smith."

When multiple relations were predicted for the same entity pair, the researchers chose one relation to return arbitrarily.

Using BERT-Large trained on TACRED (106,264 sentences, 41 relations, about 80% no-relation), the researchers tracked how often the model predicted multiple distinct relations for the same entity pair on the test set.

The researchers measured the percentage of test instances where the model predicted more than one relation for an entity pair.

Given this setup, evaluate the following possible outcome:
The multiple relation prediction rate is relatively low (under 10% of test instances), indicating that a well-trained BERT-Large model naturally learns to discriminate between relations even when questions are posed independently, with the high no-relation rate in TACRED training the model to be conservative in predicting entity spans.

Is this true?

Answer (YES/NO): YES